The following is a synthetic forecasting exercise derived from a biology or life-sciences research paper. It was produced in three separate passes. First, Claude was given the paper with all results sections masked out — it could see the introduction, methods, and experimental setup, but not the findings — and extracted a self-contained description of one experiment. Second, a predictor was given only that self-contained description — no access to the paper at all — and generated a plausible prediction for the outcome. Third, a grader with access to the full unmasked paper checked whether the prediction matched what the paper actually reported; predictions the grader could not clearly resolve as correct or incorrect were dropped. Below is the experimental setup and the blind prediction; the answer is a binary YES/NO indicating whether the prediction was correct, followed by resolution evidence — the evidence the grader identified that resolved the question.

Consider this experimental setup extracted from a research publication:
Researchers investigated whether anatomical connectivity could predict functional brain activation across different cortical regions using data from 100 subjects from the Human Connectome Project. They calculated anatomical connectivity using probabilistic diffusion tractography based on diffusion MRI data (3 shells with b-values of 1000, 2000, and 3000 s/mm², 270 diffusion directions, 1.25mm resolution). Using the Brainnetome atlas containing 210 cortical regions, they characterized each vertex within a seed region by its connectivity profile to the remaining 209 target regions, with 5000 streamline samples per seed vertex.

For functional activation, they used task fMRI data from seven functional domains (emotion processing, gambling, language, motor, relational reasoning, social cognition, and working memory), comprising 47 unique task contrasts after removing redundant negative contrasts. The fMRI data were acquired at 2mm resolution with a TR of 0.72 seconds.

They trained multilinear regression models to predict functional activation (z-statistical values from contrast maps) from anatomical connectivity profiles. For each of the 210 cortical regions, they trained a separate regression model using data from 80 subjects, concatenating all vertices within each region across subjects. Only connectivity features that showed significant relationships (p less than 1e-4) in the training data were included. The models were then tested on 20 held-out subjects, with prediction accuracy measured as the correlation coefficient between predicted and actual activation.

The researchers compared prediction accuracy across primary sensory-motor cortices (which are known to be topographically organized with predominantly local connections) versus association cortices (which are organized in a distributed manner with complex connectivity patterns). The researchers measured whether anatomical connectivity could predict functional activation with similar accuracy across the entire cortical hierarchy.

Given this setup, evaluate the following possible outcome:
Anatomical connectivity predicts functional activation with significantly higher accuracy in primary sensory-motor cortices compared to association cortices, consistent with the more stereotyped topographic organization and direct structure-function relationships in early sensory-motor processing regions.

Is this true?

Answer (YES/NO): YES